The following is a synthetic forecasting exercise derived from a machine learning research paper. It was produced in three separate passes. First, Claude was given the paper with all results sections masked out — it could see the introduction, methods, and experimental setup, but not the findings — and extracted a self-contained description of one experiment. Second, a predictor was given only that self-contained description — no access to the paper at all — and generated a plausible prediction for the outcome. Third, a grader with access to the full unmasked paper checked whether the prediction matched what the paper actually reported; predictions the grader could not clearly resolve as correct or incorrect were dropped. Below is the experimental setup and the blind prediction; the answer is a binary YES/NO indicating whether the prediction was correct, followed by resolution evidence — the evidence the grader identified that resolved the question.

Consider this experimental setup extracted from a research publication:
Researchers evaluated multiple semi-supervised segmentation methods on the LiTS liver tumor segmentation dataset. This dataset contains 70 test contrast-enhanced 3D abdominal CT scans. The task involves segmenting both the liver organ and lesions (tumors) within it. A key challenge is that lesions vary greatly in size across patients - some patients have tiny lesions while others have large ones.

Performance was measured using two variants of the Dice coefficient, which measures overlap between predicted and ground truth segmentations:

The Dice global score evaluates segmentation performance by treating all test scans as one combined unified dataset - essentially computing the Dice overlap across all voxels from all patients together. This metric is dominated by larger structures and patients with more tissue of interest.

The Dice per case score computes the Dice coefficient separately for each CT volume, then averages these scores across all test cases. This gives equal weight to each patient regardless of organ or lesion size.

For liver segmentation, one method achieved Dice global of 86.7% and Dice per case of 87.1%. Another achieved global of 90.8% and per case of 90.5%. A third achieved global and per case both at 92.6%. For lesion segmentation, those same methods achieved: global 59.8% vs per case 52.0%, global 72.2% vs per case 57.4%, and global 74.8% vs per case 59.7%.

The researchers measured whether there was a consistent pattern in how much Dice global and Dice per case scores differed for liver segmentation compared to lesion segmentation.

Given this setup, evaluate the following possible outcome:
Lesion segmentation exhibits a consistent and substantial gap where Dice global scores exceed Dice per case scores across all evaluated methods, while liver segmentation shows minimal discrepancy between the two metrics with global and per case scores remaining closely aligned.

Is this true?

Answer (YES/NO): YES